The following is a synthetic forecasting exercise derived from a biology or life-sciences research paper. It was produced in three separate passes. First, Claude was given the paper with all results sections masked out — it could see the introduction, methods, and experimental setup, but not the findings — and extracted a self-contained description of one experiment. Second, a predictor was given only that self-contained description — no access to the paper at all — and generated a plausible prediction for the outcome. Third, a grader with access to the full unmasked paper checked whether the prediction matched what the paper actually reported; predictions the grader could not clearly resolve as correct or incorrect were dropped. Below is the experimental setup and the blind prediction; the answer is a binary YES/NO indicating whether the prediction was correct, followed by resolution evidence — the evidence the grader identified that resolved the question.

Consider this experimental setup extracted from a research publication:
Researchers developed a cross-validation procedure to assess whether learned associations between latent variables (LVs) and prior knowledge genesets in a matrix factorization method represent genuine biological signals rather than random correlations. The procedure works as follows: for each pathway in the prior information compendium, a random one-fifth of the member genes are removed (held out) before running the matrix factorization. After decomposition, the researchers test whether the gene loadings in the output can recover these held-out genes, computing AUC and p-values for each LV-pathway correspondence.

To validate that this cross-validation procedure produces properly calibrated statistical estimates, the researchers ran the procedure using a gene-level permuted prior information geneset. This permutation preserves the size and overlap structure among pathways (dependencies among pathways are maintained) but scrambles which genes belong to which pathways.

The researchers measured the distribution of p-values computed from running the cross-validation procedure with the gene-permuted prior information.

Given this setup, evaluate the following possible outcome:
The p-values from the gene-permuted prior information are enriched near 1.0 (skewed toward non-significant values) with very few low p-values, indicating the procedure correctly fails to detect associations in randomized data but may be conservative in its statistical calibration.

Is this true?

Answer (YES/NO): NO